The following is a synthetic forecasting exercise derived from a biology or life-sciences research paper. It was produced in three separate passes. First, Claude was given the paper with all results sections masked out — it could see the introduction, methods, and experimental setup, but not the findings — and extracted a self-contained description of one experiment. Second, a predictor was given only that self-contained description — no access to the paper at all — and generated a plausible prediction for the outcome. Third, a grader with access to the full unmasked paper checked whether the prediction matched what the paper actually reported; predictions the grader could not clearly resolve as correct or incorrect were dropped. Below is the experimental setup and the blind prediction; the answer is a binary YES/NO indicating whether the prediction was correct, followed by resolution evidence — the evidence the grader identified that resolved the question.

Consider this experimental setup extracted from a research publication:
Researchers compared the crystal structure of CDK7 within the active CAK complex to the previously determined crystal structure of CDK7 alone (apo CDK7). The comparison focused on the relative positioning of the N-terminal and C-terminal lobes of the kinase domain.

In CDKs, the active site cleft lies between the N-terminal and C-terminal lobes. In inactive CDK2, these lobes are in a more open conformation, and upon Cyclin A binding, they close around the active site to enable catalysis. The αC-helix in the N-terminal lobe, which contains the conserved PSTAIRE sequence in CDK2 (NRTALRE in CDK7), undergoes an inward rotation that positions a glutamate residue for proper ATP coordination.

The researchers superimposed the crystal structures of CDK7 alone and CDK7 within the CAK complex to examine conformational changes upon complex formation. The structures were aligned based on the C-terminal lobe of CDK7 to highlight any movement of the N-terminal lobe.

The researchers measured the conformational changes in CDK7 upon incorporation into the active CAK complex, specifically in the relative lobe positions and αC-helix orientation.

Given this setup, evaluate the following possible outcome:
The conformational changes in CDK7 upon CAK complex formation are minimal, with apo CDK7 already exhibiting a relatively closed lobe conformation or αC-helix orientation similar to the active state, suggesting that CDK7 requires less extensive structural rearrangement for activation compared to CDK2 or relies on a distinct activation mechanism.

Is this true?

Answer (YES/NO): NO